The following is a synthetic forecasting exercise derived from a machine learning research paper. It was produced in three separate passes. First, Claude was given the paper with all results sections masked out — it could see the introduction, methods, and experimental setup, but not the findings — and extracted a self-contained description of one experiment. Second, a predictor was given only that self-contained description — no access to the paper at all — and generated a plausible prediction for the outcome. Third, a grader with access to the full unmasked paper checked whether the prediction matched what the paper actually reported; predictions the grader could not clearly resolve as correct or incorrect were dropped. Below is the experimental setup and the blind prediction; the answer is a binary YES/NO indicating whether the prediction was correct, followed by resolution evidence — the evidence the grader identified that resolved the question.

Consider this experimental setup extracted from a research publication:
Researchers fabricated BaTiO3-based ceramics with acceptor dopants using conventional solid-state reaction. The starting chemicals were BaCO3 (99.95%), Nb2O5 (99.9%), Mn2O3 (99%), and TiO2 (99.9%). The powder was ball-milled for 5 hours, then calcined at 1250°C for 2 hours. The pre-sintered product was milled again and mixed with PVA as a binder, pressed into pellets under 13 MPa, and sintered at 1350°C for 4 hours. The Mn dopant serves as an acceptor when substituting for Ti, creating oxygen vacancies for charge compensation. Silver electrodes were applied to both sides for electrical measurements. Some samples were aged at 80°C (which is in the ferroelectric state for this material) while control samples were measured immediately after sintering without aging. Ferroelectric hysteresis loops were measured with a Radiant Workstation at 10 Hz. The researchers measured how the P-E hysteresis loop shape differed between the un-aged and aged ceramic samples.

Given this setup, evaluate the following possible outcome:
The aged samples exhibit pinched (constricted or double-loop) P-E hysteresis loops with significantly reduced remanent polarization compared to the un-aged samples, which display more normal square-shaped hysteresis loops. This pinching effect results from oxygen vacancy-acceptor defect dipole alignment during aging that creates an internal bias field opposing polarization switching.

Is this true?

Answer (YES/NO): YES